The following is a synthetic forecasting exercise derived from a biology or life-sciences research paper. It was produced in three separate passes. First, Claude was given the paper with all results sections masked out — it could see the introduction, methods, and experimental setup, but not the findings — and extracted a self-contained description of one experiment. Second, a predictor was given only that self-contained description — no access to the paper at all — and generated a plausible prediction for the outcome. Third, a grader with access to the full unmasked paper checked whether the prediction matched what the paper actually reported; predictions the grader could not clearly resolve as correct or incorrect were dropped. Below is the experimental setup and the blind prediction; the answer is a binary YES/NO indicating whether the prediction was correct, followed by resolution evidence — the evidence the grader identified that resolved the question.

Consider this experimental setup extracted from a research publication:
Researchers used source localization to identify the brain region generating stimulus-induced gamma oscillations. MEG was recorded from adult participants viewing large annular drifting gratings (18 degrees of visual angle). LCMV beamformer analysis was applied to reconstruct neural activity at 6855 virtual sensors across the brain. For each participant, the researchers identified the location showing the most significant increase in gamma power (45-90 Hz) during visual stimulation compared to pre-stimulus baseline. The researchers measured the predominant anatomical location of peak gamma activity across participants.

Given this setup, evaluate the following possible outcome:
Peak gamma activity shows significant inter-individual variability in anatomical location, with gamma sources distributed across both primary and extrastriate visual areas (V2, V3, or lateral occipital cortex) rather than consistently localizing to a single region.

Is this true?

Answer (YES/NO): NO